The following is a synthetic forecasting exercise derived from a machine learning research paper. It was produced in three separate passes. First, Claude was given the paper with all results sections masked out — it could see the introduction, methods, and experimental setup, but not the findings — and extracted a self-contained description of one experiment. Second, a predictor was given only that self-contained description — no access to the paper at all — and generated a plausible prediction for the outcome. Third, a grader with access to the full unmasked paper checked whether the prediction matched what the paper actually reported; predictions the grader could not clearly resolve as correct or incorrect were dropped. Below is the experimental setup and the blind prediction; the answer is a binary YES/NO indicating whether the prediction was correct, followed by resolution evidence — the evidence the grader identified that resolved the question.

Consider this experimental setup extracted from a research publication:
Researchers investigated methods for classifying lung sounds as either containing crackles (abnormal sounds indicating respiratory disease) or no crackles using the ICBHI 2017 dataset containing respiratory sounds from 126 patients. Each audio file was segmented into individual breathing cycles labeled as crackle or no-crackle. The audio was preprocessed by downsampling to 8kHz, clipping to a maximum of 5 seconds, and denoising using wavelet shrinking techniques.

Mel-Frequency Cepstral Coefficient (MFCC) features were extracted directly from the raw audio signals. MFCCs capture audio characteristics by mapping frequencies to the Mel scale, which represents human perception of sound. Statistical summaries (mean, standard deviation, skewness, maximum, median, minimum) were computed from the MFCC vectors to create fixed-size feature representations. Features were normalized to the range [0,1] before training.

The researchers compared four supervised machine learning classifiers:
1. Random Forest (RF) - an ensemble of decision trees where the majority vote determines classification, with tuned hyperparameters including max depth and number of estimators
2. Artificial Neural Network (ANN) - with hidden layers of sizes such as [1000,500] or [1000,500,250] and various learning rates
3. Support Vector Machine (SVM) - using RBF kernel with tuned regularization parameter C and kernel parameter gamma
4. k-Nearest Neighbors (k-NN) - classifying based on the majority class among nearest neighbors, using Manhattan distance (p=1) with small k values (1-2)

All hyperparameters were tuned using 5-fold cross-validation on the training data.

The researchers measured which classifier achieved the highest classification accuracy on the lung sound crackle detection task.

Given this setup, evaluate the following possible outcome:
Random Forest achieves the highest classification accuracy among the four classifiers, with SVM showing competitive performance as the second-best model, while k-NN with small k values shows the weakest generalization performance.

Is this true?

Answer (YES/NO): NO